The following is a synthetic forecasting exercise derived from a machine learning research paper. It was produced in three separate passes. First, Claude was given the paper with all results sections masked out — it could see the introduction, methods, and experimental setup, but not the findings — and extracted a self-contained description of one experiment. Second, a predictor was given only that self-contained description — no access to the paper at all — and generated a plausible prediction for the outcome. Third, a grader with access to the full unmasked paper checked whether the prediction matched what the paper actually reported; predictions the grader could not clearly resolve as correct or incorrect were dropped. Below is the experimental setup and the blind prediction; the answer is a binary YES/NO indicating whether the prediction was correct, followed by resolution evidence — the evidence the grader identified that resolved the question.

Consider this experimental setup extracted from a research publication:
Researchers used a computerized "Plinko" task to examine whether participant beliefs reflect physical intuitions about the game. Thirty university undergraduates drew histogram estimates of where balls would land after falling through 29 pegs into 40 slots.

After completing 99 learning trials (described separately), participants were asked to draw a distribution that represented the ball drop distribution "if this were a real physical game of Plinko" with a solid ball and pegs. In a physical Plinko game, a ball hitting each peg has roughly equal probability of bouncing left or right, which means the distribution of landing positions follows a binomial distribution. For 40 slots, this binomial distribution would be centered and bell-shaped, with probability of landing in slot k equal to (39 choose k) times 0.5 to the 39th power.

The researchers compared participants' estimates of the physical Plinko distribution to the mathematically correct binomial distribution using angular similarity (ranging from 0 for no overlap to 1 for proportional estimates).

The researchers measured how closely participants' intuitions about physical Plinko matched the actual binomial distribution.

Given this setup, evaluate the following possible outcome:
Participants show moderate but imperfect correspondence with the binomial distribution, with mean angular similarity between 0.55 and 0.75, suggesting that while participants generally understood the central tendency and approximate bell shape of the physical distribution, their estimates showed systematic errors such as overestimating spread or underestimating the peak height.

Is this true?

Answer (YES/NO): NO